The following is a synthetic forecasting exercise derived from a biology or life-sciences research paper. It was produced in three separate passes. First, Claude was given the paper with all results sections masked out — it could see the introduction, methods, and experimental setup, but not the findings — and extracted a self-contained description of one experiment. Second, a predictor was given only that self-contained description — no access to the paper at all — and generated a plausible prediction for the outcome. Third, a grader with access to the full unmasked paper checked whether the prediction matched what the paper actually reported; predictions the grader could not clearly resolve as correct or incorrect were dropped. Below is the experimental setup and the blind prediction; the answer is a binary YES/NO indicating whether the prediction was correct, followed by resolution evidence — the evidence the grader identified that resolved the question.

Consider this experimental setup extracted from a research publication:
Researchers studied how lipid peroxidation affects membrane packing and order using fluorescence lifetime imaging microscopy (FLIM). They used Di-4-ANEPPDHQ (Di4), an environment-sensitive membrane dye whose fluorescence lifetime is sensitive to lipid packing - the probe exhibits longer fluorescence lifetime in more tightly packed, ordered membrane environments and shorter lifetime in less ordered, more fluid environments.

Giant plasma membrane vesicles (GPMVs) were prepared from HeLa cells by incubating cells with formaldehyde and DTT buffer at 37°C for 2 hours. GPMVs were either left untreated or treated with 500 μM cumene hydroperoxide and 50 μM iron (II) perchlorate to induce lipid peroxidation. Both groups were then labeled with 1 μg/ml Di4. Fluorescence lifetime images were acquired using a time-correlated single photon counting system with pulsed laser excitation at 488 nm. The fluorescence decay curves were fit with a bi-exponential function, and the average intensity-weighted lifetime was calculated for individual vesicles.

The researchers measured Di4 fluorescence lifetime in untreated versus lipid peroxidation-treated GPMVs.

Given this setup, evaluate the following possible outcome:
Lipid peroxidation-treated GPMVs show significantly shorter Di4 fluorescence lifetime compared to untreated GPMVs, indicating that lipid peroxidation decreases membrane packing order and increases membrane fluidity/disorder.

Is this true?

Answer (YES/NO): YES